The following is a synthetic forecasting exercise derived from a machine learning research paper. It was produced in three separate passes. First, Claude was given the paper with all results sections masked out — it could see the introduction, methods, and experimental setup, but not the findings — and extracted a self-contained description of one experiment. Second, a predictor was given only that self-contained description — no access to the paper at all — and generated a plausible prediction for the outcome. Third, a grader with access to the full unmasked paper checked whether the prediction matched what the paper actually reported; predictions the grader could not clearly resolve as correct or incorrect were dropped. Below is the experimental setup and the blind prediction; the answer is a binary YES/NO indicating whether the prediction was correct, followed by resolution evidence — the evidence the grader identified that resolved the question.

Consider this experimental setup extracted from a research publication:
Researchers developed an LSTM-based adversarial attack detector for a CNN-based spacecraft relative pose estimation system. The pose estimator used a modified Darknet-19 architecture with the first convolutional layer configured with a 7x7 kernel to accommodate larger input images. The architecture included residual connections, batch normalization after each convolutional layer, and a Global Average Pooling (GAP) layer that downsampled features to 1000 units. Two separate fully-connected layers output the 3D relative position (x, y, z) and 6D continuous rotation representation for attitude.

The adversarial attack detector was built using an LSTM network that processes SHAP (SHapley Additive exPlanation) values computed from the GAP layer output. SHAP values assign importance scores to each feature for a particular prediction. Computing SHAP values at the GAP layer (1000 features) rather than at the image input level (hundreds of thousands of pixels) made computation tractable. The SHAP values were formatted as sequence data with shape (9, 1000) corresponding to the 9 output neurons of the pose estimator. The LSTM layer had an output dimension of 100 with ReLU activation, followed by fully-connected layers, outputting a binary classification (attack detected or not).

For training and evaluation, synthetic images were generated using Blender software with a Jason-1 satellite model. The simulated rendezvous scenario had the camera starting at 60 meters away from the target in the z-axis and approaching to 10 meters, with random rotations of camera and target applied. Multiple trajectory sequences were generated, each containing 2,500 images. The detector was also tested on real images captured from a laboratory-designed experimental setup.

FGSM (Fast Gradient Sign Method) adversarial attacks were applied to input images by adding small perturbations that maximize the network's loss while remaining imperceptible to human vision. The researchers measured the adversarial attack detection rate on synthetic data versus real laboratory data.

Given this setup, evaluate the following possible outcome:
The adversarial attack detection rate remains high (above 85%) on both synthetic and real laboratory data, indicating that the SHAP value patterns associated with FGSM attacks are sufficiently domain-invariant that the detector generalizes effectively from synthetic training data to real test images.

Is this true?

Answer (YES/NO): YES